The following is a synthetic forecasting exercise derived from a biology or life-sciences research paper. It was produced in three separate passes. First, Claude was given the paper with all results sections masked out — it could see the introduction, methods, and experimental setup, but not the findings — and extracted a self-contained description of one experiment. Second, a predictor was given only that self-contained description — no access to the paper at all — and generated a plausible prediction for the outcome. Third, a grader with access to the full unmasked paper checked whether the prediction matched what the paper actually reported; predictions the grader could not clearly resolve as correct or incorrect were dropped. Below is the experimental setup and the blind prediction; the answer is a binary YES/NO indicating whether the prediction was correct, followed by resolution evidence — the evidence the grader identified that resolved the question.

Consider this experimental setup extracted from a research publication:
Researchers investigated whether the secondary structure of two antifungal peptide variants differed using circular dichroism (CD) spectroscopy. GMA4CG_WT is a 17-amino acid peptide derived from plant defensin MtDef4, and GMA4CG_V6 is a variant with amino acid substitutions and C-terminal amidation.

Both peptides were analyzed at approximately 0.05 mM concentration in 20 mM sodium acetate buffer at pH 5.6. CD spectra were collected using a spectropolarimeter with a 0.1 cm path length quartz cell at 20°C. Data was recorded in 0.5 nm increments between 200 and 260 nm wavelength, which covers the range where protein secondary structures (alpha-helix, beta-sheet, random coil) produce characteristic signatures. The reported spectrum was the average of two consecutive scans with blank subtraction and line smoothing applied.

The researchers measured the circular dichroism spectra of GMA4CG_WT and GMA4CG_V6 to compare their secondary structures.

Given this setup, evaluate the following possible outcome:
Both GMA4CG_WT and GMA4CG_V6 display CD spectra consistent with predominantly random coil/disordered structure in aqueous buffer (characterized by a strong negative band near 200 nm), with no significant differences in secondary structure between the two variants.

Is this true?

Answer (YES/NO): NO